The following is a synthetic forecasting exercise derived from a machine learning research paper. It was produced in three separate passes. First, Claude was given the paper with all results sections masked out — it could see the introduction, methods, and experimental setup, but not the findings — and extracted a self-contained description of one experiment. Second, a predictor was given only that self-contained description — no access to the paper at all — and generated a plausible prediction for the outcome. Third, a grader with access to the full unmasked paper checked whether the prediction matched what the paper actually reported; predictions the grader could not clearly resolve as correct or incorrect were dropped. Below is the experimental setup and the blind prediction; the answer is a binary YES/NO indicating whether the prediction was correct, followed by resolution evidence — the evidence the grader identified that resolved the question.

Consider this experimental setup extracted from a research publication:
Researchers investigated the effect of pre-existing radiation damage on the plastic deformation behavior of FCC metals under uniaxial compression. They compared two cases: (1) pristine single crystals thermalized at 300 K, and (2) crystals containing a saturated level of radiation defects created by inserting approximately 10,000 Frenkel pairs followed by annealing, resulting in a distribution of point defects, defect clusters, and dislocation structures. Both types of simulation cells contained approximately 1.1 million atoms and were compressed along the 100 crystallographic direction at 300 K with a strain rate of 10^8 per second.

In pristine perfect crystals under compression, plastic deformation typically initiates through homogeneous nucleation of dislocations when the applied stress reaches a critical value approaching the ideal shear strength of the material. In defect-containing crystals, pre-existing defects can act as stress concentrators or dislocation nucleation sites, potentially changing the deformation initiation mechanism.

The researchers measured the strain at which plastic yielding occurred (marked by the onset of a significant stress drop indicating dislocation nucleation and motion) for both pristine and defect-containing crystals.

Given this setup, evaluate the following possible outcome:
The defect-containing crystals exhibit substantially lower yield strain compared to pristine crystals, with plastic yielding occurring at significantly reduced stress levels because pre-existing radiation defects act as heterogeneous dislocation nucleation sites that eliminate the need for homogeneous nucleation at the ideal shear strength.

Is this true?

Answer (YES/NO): YES